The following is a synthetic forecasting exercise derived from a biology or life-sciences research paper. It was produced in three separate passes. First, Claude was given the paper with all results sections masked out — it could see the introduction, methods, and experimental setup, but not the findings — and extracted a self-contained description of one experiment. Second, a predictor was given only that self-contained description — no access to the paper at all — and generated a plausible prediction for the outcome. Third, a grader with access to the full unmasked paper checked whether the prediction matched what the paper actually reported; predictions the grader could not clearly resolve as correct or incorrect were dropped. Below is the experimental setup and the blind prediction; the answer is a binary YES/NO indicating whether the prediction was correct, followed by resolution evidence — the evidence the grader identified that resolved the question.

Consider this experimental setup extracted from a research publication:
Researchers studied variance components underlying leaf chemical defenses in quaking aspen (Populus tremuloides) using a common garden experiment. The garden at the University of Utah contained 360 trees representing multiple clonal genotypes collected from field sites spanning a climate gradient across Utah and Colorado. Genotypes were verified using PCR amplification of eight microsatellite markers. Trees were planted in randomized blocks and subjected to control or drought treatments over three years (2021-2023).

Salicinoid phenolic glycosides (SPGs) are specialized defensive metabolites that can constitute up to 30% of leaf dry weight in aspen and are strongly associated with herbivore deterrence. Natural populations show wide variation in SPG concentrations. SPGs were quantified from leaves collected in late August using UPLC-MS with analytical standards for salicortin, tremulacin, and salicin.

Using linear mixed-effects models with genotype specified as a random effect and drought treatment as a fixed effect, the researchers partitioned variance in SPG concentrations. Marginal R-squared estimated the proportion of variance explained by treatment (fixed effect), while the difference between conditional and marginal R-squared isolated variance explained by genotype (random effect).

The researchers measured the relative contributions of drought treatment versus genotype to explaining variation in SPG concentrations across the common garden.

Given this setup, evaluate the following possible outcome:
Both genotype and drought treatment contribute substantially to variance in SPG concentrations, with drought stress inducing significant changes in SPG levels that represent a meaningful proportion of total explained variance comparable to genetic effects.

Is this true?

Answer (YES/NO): NO